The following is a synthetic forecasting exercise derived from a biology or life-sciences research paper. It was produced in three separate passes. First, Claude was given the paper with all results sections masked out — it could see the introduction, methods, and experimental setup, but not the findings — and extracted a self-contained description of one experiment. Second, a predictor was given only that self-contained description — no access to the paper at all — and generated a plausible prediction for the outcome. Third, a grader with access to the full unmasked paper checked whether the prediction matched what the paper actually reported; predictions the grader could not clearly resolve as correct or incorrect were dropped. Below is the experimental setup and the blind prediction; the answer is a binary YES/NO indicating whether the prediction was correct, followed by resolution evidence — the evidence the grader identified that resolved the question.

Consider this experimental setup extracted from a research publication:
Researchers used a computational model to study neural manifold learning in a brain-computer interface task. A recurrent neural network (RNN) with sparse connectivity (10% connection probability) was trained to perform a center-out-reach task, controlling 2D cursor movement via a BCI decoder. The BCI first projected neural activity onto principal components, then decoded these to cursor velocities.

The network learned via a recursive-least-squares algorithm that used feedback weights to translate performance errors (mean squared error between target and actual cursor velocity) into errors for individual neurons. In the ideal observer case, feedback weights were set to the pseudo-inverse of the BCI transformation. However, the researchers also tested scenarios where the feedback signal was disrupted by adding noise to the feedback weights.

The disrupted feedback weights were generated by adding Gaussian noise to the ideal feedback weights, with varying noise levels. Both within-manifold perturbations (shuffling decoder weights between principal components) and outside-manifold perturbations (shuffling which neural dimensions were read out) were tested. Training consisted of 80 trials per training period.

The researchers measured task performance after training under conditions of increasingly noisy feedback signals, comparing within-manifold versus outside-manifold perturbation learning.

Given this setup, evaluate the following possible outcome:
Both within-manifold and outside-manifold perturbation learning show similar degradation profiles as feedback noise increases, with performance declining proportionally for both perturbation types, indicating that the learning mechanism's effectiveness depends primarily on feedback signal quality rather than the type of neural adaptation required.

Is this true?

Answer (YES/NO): NO